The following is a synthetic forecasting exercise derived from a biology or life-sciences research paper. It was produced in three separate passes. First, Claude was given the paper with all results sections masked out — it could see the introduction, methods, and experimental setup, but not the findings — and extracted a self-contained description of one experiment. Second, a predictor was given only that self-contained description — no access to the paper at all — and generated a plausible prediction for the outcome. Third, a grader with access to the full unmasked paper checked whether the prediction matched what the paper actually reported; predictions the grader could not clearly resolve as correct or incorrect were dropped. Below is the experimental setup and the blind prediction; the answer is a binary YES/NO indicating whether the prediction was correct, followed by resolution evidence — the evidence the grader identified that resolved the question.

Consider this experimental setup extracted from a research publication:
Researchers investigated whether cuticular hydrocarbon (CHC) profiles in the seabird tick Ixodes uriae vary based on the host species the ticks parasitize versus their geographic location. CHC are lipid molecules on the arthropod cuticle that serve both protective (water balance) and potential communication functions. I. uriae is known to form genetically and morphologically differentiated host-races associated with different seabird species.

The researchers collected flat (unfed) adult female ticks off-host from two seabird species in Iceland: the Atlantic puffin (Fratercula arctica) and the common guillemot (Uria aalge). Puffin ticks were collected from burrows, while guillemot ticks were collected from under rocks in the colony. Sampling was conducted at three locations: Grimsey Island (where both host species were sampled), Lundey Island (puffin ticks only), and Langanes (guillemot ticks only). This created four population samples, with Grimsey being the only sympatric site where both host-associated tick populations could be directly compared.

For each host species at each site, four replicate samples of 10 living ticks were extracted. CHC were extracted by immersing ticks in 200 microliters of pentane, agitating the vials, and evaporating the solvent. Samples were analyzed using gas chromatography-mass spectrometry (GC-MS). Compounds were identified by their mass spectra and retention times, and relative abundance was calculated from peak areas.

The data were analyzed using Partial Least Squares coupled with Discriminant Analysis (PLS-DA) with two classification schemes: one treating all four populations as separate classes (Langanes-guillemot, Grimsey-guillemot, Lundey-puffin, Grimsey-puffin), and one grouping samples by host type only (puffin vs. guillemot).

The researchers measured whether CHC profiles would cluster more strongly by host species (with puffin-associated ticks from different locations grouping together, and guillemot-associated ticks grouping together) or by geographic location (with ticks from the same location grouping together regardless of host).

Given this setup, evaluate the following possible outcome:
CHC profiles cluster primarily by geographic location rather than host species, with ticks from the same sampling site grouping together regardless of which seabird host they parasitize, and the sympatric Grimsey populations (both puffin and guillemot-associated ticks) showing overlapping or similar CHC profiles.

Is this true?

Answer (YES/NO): NO